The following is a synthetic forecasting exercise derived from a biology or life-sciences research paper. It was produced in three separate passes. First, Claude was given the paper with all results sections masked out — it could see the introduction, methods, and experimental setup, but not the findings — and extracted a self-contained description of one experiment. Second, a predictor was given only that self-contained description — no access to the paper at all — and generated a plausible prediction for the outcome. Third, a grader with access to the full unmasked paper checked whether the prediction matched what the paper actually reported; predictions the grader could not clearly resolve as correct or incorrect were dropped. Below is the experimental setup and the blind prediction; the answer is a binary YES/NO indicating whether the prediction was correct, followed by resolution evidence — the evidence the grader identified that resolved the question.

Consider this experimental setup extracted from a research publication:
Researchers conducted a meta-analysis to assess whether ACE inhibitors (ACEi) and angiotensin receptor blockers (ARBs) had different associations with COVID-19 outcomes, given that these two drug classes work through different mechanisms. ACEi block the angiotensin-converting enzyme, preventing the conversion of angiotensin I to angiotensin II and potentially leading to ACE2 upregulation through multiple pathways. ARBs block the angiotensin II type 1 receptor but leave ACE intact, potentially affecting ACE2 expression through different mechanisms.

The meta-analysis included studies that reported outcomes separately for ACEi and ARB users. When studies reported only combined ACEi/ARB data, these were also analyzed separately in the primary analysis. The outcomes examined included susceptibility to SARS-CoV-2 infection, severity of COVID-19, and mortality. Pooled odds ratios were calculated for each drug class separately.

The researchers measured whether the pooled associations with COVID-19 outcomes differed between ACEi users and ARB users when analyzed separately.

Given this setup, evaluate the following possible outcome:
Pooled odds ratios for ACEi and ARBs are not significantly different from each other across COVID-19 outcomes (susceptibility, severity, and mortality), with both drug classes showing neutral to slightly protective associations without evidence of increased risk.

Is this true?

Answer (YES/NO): YES